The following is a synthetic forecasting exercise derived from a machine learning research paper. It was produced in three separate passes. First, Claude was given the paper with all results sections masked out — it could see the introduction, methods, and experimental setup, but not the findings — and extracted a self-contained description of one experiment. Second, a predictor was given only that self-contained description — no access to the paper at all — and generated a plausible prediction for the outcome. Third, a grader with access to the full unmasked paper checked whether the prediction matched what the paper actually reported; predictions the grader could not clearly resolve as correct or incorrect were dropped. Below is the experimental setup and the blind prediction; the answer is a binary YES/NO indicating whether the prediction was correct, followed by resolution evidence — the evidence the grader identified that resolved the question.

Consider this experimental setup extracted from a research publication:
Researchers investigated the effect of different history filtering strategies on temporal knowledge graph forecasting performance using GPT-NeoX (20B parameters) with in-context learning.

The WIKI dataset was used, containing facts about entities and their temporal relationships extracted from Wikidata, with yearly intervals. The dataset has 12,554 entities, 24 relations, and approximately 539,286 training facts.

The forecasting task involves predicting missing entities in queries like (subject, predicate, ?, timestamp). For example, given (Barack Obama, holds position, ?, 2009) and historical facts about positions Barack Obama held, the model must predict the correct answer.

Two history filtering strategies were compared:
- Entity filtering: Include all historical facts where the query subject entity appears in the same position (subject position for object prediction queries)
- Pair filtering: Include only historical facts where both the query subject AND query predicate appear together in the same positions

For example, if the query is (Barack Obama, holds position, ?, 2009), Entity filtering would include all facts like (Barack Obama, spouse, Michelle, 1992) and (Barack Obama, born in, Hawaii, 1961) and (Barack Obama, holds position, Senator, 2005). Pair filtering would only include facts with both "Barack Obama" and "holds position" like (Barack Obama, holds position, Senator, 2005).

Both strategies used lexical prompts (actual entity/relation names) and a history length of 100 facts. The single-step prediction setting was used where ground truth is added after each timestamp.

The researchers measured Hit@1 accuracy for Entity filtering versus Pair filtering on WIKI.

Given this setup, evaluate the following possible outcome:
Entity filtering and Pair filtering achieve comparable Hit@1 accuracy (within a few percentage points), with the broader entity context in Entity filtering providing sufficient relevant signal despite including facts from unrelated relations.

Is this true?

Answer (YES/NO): NO